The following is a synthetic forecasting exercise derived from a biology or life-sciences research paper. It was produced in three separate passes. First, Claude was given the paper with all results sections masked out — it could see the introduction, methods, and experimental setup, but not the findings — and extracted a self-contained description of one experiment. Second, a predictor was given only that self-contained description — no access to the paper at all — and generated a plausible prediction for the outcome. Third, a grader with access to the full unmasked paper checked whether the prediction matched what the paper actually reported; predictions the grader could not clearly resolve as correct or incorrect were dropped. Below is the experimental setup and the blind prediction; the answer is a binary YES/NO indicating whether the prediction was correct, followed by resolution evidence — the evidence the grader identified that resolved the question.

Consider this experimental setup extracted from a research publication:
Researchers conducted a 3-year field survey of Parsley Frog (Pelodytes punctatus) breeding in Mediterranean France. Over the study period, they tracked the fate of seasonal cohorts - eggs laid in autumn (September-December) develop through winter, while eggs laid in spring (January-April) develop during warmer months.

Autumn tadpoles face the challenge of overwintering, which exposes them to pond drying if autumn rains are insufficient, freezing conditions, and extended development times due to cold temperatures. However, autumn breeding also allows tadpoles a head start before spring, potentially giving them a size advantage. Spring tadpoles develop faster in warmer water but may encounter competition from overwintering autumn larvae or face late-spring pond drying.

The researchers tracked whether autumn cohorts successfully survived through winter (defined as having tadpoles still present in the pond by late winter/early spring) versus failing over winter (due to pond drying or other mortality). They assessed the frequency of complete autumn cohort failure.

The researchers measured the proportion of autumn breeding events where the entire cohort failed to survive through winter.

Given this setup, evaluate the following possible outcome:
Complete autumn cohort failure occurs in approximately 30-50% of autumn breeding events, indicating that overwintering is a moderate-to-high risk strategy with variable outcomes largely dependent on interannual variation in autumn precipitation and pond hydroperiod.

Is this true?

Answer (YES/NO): NO